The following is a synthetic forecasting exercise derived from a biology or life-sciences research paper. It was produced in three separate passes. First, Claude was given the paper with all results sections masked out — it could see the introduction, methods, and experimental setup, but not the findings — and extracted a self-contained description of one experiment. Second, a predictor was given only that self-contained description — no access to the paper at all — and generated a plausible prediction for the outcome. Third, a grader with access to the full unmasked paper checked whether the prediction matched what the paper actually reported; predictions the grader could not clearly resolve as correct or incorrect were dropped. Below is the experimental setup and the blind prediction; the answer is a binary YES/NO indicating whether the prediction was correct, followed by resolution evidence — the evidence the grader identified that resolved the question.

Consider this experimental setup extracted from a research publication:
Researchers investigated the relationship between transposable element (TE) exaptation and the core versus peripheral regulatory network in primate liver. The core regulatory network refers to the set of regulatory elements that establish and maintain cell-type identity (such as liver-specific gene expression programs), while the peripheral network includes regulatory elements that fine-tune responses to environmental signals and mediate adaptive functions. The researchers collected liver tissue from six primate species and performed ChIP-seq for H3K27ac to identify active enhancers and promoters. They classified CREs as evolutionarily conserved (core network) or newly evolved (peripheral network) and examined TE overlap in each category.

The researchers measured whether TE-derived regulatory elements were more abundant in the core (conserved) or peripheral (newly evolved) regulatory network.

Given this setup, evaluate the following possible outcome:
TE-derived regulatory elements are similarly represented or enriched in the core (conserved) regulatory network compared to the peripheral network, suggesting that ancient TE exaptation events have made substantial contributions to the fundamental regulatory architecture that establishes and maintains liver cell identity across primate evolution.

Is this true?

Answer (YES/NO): NO